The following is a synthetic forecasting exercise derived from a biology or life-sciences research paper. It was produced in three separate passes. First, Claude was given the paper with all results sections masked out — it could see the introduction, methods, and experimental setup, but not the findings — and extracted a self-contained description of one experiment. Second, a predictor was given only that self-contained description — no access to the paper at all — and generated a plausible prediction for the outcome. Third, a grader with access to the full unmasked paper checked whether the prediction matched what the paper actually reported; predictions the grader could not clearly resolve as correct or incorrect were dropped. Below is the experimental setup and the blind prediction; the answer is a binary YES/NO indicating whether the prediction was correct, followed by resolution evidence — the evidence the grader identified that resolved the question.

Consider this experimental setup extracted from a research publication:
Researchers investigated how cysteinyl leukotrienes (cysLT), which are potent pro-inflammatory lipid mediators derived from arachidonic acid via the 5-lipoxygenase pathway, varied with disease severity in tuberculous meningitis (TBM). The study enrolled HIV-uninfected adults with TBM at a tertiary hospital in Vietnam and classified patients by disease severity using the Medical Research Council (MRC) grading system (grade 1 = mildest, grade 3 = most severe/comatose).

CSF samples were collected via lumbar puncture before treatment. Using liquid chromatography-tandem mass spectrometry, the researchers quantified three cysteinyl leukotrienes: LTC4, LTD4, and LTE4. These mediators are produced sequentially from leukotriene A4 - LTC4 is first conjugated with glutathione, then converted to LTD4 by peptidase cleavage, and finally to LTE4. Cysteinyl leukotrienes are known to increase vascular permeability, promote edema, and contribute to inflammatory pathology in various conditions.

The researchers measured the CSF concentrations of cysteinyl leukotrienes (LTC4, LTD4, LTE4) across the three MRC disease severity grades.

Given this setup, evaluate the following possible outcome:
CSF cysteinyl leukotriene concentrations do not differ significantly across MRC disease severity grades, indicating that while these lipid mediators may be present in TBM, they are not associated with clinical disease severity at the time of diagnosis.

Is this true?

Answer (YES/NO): NO